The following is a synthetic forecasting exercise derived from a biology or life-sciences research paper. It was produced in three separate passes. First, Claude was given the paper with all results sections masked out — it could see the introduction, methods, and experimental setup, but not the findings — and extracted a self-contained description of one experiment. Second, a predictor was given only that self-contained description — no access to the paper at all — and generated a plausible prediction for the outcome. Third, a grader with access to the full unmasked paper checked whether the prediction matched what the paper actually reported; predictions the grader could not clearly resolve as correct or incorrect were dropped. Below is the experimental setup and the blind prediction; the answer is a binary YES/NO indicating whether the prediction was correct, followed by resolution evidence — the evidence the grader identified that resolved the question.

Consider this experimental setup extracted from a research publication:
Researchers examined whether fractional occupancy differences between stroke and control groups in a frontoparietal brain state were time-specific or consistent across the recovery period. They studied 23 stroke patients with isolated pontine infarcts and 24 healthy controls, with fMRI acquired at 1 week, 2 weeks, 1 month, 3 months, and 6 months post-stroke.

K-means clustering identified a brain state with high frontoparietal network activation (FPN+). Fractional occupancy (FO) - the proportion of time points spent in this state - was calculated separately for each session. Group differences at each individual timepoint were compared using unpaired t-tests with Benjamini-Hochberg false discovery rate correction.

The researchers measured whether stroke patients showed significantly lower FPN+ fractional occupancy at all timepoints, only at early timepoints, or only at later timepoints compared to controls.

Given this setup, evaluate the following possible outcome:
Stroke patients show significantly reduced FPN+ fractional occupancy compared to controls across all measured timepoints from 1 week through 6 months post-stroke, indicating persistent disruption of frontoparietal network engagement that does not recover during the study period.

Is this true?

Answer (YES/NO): YES